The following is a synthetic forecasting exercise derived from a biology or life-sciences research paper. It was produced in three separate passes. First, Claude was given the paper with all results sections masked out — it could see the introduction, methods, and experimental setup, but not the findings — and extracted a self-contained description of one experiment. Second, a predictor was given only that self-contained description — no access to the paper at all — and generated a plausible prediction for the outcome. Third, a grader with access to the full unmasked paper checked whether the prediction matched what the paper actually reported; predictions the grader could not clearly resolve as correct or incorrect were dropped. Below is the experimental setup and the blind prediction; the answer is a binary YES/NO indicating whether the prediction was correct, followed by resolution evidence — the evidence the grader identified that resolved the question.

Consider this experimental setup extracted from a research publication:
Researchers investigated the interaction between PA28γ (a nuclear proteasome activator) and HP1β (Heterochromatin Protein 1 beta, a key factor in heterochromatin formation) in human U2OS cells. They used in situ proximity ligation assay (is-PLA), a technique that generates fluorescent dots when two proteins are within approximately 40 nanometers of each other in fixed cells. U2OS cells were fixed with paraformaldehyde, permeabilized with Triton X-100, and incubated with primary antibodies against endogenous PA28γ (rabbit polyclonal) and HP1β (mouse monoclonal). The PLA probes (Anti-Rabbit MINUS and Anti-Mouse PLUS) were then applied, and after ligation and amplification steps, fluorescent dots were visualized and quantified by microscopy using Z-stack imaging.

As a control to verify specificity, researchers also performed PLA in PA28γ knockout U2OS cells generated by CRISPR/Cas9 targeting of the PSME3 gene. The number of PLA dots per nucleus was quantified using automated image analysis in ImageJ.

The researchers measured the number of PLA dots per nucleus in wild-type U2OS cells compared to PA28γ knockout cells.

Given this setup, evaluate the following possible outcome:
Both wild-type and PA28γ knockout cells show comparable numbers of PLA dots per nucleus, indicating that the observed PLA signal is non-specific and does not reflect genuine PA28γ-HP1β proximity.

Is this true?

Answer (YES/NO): NO